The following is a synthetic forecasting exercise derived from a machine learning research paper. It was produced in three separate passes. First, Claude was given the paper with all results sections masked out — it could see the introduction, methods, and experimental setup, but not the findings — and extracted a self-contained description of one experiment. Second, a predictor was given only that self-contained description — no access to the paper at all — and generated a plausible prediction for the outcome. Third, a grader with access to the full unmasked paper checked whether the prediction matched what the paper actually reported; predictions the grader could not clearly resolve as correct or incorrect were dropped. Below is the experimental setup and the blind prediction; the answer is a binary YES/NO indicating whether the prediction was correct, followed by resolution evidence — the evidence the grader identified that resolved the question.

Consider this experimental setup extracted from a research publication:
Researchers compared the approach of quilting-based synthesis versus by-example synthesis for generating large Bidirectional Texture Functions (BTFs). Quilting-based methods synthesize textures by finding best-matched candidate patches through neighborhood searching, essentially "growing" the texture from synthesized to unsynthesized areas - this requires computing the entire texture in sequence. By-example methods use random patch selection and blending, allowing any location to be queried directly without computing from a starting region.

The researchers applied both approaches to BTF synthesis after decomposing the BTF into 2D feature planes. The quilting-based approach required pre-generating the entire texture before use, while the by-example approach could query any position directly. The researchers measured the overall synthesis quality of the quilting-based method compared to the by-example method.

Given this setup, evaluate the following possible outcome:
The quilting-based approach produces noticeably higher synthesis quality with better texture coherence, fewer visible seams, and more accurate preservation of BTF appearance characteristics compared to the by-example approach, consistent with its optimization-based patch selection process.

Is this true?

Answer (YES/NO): YES